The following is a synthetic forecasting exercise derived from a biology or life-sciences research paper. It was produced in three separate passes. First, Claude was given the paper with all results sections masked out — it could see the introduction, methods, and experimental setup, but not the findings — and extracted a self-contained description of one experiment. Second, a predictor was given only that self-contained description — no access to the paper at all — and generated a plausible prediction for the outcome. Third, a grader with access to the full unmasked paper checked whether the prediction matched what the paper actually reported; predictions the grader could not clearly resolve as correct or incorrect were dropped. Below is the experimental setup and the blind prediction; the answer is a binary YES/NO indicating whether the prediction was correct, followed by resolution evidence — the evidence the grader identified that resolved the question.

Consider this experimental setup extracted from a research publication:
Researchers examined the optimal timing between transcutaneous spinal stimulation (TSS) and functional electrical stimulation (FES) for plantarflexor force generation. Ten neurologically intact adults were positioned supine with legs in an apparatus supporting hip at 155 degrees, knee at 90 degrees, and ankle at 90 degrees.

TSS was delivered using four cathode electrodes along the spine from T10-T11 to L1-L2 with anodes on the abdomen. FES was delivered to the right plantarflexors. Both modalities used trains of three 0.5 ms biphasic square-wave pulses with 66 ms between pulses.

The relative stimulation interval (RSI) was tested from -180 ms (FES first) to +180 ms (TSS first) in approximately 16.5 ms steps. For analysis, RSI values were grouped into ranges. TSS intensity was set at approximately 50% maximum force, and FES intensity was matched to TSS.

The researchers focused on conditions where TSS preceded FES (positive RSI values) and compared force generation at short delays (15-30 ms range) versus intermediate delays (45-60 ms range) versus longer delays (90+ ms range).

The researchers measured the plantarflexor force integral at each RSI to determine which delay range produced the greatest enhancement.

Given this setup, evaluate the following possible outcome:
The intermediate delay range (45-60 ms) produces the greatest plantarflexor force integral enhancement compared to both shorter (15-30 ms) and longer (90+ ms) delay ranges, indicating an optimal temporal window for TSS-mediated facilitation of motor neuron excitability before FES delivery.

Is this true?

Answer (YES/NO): NO